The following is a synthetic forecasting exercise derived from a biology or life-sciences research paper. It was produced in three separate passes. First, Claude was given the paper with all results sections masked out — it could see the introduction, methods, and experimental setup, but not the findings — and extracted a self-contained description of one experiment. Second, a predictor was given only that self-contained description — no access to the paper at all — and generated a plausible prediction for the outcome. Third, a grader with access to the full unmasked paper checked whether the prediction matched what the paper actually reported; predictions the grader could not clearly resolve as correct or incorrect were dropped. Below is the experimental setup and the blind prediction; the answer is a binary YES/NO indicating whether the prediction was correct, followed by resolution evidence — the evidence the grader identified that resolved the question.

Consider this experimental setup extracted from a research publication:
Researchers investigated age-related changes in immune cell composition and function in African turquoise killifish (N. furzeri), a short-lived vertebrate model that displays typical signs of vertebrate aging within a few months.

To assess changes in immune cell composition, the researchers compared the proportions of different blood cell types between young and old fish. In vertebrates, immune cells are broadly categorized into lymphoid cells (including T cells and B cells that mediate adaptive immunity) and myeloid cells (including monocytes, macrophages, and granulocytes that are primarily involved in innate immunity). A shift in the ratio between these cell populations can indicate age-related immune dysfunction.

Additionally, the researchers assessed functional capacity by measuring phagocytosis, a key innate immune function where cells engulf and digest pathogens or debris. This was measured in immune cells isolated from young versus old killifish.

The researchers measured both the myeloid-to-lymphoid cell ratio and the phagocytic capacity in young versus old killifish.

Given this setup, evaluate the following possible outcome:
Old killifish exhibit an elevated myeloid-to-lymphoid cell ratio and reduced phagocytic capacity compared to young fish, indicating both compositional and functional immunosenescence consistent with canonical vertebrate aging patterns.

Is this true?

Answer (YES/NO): YES